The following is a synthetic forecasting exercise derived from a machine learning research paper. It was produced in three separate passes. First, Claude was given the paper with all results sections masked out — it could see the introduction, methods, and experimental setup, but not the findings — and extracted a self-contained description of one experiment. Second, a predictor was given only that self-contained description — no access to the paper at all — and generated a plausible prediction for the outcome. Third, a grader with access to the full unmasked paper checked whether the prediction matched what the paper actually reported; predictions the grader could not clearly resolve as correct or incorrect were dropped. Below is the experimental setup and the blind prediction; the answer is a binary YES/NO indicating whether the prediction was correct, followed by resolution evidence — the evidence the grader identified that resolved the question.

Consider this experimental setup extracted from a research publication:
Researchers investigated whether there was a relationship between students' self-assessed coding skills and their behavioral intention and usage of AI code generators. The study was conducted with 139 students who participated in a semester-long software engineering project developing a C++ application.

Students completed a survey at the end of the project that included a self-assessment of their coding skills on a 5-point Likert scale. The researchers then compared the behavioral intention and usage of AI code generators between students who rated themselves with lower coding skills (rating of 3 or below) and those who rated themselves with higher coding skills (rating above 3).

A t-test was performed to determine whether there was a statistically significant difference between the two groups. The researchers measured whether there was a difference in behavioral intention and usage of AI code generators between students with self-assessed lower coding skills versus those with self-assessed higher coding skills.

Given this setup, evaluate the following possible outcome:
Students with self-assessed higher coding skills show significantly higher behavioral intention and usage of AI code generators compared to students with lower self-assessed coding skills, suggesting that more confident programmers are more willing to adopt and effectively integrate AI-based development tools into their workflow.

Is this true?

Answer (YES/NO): NO